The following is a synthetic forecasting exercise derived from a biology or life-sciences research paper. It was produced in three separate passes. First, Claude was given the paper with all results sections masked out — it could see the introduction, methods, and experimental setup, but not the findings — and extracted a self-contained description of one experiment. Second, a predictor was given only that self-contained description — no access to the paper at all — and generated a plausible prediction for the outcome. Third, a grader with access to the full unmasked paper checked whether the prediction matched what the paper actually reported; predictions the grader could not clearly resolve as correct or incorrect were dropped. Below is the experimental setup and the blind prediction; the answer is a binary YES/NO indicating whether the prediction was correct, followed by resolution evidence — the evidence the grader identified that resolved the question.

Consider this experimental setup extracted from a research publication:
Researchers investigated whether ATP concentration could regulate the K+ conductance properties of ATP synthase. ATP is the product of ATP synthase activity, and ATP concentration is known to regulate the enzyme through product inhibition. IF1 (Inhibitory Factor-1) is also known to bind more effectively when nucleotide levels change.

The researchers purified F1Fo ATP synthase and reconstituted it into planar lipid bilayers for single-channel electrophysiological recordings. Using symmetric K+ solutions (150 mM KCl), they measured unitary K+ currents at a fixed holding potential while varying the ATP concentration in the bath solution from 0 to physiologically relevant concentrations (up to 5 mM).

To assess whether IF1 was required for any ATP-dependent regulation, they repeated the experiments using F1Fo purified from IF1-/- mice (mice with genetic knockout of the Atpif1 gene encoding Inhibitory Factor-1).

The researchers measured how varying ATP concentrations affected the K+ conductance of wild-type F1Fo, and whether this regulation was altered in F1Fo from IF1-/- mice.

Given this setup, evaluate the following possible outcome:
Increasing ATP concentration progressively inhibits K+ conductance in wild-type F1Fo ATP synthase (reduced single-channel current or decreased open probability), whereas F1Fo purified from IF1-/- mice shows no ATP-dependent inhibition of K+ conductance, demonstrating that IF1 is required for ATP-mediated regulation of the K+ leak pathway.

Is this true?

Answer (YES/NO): NO